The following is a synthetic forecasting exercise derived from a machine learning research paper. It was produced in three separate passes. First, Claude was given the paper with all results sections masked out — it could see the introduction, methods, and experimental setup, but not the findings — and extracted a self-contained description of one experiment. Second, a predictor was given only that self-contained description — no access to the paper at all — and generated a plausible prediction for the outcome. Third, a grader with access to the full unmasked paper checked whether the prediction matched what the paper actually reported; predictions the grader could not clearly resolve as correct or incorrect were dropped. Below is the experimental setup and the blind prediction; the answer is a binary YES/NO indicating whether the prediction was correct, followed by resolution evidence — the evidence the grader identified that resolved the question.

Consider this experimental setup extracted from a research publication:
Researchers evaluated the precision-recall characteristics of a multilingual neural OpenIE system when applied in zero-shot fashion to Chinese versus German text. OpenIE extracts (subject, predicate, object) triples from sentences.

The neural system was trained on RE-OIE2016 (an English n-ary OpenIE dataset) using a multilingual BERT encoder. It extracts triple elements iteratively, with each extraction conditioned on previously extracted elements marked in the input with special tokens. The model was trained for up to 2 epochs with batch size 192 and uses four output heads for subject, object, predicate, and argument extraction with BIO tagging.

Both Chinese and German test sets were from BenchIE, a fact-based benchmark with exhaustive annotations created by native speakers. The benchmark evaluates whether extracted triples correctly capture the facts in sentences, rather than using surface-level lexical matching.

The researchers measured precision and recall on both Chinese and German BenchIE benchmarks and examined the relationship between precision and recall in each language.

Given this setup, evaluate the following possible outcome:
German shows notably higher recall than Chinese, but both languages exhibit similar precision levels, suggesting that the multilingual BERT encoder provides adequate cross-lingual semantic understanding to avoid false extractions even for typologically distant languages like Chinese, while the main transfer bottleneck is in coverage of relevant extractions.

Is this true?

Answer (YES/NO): NO